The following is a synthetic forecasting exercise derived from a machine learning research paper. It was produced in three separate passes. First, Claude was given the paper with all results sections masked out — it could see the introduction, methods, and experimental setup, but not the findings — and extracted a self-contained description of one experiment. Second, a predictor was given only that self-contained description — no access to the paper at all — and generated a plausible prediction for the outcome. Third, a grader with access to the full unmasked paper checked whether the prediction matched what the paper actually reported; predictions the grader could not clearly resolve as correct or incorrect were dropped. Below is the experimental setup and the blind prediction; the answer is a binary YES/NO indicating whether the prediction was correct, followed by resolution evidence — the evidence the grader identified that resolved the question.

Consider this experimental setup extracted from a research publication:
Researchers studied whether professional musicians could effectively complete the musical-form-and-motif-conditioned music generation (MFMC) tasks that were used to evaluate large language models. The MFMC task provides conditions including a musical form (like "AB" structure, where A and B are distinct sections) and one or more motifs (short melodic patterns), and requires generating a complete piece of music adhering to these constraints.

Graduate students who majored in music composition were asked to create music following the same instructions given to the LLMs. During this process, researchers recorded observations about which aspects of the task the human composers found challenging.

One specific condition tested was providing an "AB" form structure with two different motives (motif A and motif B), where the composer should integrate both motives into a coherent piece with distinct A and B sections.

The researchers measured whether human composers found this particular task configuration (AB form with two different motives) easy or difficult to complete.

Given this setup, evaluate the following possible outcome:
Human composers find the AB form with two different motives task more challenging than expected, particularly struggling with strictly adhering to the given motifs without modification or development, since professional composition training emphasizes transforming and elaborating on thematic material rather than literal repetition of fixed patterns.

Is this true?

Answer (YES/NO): NO